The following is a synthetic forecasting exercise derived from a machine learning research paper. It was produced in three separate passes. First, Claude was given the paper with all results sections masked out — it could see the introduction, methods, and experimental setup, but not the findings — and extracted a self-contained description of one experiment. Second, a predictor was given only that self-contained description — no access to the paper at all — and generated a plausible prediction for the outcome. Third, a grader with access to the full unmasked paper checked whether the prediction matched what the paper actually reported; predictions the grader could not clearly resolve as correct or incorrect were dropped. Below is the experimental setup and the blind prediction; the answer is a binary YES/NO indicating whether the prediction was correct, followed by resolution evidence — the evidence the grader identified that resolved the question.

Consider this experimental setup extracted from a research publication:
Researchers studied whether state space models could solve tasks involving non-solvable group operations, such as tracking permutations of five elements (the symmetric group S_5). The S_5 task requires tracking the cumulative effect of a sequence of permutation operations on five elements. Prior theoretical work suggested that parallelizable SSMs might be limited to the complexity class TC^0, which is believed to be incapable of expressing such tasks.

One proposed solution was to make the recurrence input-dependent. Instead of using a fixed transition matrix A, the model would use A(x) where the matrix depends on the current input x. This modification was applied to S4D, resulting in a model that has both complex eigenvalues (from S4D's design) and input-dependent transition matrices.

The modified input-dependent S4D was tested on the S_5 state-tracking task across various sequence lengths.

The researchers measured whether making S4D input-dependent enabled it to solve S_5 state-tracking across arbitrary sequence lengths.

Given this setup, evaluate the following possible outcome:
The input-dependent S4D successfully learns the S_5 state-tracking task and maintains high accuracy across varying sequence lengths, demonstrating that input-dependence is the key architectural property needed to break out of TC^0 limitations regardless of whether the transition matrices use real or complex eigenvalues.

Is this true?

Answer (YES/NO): YES